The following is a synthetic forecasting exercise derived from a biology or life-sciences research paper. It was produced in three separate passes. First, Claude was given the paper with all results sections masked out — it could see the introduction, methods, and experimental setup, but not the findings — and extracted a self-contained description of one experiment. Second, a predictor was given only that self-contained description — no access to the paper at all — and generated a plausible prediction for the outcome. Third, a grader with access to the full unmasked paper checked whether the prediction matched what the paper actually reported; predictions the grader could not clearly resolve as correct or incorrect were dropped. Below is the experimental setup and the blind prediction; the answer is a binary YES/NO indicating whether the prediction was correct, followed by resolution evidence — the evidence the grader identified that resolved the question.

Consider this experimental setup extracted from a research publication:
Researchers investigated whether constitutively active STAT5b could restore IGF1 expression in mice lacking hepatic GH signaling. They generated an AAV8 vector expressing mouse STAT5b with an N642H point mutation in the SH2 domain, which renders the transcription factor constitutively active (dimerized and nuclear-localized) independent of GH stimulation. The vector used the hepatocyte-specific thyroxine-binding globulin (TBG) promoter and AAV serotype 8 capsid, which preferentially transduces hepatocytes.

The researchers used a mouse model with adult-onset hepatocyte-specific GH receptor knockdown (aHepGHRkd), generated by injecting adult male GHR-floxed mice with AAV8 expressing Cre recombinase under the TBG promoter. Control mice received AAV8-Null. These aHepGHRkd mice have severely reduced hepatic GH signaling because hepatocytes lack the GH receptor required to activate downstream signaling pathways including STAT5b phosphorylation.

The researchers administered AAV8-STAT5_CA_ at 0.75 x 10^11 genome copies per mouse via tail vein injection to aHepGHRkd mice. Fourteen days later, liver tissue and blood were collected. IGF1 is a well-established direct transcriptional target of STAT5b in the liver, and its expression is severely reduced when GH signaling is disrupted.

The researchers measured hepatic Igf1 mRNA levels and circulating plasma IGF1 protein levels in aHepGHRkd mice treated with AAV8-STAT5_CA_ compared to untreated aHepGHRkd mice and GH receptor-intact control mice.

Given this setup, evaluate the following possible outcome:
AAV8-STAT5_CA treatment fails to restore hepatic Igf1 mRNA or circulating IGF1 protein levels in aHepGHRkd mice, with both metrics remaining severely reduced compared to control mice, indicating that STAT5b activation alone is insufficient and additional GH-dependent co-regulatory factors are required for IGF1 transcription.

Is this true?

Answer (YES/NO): NO